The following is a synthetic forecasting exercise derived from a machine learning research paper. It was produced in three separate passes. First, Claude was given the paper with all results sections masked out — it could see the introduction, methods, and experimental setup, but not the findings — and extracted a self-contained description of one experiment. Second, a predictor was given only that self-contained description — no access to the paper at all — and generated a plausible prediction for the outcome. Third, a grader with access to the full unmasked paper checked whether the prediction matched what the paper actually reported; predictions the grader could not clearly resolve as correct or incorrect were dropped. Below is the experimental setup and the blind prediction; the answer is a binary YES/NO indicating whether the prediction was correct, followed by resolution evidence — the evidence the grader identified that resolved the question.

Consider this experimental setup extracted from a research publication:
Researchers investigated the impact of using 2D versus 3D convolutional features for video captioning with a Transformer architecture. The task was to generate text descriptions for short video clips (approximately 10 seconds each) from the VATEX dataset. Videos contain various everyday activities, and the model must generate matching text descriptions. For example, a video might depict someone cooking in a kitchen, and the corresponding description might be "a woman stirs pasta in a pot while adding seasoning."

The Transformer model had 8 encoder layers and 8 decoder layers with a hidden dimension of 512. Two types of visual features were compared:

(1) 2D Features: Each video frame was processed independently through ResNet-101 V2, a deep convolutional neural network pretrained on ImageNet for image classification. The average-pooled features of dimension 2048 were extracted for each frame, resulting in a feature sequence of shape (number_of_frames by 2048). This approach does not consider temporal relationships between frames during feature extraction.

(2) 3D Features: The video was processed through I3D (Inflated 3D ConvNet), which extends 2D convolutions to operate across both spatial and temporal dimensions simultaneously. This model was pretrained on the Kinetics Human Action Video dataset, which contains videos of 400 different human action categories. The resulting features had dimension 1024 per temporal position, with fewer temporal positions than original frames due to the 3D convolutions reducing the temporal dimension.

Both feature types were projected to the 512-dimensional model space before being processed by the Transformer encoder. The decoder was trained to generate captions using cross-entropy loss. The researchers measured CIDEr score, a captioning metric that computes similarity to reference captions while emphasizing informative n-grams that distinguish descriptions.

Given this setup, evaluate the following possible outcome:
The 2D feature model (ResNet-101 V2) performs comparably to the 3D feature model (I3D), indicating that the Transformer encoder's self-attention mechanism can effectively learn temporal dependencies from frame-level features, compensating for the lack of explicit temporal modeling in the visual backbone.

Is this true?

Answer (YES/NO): NO